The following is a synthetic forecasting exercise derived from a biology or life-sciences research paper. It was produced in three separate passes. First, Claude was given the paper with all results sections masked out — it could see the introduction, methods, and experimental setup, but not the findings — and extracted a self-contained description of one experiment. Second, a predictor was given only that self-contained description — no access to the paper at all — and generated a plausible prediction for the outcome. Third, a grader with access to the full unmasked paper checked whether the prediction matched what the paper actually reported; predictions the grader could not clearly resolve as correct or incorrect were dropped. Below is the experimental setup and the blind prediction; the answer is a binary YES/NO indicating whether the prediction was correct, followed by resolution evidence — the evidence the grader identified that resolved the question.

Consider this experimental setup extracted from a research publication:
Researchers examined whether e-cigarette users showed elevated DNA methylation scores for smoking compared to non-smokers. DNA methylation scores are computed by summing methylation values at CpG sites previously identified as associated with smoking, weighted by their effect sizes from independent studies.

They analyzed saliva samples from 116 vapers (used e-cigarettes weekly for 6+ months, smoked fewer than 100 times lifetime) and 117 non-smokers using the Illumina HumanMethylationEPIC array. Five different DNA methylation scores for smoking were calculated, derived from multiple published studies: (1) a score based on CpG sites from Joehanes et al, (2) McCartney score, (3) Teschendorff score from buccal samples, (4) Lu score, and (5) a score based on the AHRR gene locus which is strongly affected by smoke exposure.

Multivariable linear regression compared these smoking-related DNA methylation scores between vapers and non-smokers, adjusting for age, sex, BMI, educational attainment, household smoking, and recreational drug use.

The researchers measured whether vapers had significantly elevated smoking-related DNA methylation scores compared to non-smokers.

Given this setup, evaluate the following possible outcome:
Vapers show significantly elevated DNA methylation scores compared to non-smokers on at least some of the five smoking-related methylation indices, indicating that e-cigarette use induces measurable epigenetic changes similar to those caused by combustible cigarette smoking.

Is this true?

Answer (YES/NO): NO